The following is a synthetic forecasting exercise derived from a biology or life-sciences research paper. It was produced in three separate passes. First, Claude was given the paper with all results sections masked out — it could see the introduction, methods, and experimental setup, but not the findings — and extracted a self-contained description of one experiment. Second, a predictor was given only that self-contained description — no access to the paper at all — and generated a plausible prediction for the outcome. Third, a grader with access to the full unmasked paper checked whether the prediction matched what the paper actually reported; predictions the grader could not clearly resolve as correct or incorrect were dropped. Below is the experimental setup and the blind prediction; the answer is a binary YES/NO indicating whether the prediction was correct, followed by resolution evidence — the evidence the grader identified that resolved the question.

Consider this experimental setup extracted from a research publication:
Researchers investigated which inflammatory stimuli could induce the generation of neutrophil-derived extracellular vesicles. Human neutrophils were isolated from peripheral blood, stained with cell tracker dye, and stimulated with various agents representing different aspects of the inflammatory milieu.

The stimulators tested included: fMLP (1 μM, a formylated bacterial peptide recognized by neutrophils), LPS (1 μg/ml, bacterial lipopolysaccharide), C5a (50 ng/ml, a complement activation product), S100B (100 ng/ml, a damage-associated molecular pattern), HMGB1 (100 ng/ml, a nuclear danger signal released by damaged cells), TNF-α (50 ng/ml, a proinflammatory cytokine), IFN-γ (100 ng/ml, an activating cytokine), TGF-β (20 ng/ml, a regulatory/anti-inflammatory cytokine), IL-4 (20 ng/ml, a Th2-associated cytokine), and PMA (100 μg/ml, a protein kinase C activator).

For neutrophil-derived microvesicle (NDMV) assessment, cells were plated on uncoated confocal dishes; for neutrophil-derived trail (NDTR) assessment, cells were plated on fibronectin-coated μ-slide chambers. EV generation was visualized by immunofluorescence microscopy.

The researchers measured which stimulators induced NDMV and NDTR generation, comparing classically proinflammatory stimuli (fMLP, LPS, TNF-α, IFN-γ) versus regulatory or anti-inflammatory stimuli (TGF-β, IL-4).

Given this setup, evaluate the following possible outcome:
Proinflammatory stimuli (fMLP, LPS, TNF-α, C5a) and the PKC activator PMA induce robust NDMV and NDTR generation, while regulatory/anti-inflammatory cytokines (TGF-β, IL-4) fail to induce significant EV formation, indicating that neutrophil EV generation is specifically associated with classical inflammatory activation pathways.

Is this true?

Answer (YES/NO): NO